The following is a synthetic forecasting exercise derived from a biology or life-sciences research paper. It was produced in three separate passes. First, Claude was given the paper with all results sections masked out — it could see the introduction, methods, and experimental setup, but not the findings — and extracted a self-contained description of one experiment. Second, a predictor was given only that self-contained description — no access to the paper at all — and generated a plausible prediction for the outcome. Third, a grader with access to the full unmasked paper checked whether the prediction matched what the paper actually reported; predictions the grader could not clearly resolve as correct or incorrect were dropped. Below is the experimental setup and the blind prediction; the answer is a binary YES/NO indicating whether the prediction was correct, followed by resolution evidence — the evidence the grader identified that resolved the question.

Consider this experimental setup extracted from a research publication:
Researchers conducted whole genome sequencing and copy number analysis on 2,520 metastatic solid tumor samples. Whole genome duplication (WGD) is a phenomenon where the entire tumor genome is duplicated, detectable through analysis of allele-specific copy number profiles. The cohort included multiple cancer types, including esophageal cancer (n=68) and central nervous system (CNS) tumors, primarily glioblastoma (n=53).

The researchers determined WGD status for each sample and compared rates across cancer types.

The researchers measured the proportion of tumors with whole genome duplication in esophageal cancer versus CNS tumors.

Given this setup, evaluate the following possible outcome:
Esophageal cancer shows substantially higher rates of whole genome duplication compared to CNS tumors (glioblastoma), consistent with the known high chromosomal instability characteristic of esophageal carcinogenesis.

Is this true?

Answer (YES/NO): YES